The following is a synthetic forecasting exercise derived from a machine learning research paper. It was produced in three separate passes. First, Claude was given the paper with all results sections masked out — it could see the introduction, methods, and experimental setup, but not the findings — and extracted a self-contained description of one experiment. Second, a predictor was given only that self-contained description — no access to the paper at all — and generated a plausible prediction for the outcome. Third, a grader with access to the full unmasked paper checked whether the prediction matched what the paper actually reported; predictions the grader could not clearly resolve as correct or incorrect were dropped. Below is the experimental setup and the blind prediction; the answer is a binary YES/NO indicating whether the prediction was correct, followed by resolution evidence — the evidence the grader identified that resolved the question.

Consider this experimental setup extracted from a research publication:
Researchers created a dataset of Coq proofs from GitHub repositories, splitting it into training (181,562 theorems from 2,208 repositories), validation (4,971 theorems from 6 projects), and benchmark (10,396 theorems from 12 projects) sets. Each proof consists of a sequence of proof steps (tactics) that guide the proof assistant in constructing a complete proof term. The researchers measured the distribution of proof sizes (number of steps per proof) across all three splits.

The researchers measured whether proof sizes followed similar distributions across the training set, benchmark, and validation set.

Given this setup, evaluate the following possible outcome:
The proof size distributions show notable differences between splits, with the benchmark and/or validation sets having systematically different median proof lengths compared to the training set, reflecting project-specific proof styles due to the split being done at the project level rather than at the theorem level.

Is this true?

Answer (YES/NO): NO